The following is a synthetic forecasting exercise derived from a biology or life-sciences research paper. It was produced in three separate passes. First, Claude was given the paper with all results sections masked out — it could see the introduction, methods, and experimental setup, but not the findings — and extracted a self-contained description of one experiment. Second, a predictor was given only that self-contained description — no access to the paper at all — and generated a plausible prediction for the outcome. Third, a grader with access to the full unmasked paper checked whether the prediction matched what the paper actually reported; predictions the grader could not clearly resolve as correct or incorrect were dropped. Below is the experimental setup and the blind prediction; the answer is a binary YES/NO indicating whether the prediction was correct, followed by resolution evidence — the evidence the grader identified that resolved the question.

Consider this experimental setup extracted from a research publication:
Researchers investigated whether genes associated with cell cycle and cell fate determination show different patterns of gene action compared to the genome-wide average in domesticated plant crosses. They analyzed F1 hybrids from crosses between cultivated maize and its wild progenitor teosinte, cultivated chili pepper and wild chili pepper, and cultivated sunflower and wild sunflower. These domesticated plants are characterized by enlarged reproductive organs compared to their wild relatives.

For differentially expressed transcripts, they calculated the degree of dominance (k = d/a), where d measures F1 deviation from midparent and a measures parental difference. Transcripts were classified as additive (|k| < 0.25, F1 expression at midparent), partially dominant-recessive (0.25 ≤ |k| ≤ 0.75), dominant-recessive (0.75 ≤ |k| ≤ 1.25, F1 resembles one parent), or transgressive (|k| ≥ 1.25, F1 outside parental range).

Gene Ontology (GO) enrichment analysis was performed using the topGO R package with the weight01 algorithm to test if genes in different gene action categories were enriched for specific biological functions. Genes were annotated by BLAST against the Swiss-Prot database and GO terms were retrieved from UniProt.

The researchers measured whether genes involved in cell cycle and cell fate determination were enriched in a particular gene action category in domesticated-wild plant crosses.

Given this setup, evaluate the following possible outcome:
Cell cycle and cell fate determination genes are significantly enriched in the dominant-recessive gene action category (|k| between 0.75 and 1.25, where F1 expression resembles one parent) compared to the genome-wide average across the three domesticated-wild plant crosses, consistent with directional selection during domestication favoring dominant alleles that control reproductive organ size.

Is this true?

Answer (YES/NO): NO